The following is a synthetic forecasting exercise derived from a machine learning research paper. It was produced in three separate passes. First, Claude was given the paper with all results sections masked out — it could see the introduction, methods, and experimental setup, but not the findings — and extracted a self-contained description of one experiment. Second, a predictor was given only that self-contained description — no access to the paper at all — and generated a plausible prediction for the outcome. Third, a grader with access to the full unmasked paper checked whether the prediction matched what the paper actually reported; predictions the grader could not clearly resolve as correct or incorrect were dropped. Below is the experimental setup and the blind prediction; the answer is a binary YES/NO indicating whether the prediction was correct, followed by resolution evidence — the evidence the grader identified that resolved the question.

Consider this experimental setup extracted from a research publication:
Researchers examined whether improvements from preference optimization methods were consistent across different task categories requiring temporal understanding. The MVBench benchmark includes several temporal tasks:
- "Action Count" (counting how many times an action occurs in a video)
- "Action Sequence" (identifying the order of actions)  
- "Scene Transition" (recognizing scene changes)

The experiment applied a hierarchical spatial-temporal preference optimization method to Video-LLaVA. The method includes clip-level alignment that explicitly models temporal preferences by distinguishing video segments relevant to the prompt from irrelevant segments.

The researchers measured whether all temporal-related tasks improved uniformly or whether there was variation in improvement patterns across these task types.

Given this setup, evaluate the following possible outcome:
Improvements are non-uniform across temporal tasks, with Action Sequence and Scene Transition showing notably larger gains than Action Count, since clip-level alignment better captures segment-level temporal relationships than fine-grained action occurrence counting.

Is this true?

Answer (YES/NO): NO